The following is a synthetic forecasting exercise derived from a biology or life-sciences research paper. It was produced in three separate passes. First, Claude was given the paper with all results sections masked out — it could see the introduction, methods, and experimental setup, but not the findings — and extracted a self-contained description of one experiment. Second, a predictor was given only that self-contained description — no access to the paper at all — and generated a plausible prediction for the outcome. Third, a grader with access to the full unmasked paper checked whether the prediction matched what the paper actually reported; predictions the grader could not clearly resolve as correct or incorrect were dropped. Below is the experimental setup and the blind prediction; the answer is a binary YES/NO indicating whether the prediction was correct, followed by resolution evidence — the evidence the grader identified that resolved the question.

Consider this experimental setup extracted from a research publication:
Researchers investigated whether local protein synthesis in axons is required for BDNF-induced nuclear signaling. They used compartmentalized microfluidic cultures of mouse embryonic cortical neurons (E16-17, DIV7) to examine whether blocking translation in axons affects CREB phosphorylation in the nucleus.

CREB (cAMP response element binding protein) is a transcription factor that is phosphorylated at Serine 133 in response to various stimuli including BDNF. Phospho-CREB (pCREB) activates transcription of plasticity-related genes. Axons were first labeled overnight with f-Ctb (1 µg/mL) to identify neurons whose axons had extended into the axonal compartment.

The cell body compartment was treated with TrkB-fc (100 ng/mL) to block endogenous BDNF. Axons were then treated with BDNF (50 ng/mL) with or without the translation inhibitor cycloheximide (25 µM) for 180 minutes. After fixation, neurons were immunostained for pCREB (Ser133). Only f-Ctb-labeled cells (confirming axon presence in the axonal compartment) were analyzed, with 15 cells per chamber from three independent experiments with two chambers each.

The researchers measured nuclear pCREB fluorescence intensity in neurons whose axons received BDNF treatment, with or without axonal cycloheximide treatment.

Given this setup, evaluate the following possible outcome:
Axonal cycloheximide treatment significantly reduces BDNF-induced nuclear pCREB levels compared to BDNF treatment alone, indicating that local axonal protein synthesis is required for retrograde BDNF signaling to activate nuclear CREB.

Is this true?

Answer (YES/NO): YES